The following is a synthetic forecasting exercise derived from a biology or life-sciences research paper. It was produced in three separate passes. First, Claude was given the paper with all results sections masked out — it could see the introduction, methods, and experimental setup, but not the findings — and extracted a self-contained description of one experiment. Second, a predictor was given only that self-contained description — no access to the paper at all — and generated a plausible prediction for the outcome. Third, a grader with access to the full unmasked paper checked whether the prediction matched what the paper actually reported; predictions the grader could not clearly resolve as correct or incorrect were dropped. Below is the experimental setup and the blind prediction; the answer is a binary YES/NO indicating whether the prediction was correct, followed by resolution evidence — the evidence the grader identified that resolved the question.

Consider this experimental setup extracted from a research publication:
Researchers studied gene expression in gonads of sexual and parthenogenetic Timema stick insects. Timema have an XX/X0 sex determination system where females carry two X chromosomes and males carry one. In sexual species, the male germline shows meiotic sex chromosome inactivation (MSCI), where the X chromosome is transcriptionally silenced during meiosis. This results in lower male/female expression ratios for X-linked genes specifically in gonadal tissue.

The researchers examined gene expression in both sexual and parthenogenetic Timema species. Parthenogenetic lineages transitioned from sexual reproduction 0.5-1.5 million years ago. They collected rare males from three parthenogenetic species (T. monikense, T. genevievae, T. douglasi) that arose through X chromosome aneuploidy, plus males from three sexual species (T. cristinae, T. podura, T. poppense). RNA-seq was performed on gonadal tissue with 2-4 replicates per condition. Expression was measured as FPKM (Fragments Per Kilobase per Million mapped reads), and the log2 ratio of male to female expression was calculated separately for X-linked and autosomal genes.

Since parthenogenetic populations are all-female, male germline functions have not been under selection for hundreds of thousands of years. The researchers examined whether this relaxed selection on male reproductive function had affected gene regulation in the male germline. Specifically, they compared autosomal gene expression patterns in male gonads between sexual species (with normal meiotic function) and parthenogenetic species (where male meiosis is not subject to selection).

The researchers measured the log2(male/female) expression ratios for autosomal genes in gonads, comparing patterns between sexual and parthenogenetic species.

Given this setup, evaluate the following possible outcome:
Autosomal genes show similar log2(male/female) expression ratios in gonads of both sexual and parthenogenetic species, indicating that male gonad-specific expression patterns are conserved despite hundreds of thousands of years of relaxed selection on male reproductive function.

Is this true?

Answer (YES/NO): NO